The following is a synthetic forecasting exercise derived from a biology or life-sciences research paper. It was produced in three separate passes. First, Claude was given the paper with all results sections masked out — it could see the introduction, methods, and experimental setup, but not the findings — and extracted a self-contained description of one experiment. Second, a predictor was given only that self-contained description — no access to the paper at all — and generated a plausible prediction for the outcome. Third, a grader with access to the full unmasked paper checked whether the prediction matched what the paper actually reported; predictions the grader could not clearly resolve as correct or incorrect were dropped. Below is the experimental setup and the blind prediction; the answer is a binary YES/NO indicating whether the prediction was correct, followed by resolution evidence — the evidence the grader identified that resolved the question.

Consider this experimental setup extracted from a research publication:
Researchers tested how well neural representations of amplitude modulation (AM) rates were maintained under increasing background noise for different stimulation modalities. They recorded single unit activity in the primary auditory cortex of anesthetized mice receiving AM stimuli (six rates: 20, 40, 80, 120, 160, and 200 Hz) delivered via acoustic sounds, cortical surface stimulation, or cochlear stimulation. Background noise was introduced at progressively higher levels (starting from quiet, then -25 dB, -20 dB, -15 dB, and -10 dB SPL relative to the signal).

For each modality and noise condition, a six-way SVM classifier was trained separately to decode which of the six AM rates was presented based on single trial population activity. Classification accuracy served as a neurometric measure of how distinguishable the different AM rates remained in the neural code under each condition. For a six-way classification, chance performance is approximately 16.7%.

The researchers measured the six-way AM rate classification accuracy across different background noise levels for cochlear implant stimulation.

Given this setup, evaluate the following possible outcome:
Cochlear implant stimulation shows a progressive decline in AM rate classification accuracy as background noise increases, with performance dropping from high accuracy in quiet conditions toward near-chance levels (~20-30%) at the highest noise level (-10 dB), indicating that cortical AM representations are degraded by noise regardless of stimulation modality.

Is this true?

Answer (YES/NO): NO